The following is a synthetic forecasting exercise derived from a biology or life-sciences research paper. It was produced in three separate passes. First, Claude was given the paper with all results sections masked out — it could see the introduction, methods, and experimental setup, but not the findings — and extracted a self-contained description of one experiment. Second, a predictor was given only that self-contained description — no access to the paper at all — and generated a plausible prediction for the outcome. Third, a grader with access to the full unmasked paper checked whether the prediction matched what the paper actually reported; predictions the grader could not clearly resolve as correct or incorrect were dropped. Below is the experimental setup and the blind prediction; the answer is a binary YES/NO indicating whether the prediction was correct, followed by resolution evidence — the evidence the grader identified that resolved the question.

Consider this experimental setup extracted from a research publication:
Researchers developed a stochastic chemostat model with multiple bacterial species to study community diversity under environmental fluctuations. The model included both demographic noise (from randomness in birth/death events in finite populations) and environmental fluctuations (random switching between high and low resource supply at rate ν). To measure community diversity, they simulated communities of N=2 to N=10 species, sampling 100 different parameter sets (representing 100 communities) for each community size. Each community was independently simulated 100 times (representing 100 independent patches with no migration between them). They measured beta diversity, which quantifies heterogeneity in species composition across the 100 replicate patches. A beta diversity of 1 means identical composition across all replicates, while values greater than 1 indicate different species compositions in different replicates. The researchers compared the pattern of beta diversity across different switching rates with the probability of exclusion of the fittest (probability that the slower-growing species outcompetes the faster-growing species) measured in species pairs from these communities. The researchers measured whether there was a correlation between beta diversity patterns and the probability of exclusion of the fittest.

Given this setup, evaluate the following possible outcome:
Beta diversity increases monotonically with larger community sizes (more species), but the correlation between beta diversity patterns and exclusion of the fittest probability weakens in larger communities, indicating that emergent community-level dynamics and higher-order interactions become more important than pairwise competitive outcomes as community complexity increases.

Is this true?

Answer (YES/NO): NO